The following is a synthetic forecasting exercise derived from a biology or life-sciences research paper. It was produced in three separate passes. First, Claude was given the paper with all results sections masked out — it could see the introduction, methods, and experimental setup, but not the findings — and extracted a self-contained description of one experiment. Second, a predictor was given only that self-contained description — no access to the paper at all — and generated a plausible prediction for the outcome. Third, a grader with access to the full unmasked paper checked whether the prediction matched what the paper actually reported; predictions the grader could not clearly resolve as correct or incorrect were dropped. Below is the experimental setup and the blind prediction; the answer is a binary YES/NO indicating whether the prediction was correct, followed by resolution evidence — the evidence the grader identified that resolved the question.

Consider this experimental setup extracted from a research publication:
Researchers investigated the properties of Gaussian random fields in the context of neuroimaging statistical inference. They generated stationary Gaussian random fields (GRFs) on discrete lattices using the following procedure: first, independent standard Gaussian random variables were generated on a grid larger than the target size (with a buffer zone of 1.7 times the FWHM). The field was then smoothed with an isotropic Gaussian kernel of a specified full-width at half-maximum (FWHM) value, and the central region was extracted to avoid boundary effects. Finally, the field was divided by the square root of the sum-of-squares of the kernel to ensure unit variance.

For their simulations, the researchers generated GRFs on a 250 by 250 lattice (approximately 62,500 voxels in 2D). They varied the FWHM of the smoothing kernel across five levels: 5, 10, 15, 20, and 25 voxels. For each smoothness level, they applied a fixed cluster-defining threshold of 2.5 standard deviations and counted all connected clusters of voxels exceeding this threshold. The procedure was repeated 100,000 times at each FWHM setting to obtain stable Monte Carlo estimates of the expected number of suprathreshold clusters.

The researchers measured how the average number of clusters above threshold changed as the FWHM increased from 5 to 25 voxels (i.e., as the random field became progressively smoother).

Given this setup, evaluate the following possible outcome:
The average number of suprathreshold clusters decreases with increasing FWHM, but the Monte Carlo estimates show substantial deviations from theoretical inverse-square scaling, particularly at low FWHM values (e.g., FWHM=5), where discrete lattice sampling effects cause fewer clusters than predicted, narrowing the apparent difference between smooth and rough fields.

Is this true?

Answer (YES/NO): NO